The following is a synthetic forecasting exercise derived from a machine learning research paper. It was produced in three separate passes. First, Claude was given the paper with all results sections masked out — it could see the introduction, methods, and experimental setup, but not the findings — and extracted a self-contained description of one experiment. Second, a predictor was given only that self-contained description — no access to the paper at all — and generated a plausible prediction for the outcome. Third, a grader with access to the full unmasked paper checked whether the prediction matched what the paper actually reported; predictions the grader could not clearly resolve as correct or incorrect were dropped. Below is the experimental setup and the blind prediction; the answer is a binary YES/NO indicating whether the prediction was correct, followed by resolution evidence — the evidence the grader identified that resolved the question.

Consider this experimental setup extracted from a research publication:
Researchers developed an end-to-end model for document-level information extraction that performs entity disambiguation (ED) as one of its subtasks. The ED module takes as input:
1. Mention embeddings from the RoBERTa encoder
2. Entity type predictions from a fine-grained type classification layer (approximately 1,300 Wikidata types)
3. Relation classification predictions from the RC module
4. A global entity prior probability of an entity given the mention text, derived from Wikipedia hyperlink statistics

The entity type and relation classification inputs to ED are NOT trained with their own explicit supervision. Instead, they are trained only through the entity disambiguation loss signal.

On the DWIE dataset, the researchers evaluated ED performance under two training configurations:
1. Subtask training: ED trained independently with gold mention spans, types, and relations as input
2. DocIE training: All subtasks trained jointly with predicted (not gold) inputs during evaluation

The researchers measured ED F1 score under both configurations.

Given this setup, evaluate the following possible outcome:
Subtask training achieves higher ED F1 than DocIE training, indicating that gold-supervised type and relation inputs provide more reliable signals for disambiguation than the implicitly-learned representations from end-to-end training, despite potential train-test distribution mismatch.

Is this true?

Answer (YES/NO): YES